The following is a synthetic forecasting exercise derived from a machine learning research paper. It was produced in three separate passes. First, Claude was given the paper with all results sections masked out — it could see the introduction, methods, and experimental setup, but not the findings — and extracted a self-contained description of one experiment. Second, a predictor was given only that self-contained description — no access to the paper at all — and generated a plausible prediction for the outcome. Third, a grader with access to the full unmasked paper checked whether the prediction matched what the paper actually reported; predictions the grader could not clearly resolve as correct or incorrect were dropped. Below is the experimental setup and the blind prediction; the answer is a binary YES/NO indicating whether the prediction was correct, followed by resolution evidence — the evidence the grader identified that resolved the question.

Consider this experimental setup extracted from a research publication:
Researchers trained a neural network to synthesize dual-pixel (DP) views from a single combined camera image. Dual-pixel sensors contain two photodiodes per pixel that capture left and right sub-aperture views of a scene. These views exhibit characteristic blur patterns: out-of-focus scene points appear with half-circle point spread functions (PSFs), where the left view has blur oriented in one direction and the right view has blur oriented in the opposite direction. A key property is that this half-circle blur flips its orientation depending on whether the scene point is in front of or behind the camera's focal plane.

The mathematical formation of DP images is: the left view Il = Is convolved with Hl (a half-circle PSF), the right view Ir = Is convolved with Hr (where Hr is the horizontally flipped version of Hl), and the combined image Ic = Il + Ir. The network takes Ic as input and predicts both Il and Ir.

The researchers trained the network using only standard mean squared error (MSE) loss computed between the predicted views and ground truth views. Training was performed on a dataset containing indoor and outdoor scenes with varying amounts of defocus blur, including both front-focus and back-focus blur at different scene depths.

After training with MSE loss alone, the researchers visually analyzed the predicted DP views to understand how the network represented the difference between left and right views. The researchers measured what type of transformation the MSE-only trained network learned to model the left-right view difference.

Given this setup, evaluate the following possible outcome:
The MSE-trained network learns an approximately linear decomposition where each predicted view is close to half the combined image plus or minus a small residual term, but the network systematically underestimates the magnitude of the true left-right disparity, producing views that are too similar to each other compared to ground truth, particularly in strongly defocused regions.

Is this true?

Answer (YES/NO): NO